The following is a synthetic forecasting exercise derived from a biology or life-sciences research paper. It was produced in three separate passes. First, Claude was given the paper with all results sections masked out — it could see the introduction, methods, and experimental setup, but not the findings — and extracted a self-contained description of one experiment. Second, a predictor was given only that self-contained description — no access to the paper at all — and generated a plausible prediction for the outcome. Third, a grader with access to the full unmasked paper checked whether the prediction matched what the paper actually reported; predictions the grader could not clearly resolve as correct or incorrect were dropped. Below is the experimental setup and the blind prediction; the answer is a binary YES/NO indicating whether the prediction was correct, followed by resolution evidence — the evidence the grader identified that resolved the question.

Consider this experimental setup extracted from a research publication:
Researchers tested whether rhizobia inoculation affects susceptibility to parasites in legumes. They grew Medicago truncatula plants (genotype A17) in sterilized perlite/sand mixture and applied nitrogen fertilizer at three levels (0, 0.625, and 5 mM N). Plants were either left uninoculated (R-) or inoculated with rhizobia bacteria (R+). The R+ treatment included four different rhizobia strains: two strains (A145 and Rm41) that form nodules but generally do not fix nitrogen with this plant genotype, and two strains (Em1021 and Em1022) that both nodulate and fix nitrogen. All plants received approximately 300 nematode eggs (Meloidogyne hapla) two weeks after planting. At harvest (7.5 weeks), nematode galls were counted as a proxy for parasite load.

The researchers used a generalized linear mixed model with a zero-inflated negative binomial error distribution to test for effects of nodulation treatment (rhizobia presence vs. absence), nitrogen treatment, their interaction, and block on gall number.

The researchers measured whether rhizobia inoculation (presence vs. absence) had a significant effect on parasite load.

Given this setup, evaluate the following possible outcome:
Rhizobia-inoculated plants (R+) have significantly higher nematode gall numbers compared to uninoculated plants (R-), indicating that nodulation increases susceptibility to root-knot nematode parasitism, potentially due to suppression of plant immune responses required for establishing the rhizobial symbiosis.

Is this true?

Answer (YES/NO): NO